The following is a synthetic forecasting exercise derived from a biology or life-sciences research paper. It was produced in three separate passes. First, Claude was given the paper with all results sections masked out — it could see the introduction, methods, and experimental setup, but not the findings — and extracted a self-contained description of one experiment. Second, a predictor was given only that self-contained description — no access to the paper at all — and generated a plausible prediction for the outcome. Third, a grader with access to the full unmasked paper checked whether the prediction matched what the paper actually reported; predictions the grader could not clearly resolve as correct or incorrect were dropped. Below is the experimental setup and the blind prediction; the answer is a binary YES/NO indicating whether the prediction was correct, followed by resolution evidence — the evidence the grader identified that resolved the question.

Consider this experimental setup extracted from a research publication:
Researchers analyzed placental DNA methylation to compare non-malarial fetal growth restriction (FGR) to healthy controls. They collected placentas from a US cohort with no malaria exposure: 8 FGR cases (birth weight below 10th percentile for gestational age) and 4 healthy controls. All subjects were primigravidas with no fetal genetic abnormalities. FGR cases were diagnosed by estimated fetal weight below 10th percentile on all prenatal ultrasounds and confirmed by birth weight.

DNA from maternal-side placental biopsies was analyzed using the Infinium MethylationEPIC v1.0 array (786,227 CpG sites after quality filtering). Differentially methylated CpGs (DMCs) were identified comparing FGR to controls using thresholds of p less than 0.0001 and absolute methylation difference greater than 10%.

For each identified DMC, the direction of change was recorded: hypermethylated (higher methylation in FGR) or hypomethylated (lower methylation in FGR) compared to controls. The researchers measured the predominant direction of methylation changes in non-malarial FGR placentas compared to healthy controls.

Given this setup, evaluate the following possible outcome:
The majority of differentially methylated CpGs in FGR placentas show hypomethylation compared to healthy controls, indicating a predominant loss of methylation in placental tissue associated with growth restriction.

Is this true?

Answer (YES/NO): YES